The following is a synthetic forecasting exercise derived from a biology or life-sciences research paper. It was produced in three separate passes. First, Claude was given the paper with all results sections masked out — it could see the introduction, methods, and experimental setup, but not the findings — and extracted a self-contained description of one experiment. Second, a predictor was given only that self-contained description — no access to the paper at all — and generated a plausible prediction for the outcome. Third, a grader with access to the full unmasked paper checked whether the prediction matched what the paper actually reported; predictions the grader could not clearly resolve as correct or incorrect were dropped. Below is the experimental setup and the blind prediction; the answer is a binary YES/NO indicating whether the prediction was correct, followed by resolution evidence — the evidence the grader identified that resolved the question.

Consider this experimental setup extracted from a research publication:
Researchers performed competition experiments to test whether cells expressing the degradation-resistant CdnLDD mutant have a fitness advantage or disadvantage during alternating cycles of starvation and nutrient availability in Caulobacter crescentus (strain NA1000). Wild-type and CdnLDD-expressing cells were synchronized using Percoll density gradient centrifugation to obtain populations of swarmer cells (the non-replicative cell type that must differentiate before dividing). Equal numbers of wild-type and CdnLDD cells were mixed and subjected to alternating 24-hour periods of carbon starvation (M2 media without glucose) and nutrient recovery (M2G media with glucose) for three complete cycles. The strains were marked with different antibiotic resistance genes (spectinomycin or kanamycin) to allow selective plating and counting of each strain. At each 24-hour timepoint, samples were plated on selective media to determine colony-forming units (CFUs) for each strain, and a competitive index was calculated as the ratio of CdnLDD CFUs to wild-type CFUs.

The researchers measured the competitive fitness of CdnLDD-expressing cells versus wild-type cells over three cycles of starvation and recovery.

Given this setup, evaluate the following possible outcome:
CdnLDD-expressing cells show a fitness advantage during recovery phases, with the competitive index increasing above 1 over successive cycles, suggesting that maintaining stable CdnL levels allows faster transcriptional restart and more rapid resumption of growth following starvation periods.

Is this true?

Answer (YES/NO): NO